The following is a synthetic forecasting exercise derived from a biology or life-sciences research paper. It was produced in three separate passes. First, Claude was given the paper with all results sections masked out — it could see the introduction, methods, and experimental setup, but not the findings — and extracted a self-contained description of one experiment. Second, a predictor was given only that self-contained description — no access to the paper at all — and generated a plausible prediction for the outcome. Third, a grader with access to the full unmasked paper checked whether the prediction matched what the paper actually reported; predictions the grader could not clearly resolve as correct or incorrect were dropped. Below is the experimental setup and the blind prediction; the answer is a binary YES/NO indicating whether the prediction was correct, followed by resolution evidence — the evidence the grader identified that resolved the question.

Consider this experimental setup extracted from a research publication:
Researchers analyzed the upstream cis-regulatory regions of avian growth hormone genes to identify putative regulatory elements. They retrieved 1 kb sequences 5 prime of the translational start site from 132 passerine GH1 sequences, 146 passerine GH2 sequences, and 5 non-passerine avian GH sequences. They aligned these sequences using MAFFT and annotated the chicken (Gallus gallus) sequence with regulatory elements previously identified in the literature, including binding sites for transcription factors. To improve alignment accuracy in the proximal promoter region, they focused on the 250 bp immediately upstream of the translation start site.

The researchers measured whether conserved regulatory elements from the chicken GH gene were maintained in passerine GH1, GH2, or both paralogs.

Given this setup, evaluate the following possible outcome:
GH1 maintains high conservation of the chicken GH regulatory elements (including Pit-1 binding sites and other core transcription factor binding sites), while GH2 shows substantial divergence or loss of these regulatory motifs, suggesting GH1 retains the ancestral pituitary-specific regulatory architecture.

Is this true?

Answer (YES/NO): NO